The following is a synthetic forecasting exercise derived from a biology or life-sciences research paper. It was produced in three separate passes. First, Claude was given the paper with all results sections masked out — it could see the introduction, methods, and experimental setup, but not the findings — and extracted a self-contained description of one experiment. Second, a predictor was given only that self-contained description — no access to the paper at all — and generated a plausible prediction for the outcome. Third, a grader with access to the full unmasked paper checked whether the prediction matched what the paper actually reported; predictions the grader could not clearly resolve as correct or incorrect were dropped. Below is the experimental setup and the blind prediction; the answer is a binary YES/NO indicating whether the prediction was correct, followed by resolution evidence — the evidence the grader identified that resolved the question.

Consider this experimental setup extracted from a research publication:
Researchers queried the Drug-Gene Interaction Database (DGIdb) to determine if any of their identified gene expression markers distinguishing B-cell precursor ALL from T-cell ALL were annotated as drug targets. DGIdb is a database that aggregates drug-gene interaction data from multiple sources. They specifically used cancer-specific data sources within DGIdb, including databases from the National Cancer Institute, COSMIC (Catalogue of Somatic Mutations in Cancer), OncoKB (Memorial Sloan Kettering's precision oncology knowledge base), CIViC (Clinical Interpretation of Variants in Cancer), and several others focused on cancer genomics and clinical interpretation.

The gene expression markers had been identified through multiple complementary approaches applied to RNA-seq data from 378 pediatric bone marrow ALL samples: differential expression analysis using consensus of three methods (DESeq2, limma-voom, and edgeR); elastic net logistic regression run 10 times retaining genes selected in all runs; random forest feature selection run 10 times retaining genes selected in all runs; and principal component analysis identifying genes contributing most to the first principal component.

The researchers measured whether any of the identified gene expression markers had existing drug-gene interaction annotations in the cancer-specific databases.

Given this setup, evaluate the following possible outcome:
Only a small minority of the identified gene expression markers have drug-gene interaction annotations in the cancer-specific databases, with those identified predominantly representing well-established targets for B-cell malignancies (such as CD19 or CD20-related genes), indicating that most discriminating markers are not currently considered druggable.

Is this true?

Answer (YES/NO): NO